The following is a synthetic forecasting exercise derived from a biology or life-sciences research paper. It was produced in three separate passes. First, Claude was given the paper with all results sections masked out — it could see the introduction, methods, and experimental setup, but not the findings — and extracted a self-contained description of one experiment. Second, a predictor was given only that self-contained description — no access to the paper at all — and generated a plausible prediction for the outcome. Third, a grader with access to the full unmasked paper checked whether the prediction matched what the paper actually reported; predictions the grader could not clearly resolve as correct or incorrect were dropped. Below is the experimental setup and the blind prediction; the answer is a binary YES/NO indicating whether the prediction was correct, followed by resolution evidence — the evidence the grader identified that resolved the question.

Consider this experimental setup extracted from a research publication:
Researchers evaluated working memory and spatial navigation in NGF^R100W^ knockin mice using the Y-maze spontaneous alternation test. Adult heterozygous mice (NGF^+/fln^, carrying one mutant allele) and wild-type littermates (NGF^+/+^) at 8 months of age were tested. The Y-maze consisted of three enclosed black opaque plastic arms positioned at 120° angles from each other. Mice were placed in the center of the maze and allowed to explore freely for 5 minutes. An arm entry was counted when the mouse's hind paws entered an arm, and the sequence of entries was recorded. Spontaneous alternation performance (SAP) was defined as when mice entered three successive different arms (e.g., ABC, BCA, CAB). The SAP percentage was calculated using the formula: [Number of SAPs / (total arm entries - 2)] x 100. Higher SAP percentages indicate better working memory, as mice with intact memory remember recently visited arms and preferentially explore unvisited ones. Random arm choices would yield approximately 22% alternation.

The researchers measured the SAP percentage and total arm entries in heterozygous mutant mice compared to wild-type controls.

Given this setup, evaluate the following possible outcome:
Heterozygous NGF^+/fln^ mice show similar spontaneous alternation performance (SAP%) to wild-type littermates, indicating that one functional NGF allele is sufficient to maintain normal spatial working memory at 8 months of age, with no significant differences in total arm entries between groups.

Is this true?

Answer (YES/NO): YES